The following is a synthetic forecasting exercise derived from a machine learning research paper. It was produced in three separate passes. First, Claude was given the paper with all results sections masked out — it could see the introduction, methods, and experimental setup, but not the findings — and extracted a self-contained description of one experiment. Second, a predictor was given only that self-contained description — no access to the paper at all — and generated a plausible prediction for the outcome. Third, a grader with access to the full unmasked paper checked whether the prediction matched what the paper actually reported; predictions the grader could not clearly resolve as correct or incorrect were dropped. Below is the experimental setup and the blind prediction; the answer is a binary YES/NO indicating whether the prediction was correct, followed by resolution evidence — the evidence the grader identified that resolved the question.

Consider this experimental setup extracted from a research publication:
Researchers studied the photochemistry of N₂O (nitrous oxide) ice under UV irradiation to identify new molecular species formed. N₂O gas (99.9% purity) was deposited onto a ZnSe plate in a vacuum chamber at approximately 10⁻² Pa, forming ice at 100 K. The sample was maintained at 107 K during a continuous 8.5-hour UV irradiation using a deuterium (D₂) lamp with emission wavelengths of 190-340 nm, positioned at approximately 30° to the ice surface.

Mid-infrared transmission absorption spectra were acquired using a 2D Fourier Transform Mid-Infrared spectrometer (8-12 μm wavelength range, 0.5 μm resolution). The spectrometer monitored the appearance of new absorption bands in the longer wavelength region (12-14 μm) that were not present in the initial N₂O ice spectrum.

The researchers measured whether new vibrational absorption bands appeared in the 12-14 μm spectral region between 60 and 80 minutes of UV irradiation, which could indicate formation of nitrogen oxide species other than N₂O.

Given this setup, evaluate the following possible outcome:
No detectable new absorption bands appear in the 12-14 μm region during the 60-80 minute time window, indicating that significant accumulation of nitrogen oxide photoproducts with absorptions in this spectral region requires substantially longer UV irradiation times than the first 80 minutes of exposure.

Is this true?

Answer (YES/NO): NO